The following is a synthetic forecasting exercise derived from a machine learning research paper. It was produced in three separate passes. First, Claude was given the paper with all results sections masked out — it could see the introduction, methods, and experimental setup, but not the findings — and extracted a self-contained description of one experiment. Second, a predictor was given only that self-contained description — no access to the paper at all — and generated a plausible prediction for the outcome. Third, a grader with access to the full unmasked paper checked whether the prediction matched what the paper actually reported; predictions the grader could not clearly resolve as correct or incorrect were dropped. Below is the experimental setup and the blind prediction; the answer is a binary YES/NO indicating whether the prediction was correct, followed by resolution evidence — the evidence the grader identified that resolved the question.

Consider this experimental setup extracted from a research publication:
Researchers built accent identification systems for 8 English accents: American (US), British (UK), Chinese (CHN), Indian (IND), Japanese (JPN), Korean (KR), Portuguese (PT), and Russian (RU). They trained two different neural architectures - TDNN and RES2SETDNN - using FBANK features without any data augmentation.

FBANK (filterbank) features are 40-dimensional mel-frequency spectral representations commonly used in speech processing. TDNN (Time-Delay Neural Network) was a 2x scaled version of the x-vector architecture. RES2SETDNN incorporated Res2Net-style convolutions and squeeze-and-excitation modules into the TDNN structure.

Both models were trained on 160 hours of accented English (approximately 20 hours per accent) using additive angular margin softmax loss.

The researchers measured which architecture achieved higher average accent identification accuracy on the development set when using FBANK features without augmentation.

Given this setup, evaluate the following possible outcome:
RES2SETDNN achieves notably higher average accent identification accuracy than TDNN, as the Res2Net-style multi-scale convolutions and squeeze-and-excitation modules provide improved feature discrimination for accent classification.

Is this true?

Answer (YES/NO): NO